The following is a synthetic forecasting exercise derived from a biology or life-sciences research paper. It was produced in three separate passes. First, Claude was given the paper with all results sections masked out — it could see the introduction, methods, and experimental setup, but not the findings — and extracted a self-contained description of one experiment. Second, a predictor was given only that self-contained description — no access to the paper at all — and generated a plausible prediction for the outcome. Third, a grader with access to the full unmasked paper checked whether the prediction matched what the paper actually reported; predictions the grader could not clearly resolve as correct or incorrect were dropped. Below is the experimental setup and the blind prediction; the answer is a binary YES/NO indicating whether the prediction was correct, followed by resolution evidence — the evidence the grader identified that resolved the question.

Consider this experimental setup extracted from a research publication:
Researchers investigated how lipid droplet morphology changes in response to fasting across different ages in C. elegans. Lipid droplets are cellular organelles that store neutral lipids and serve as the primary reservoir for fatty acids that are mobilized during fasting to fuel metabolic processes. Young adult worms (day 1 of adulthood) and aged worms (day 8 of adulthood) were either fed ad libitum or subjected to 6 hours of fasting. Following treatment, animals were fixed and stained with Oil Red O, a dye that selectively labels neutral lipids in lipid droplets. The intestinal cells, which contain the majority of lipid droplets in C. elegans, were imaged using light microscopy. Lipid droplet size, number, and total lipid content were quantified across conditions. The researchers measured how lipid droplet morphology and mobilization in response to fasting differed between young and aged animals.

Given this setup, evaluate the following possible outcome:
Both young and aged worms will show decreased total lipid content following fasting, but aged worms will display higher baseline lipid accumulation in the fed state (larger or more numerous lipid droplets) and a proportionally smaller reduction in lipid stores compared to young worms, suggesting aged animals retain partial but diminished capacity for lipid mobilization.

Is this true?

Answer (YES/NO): NO